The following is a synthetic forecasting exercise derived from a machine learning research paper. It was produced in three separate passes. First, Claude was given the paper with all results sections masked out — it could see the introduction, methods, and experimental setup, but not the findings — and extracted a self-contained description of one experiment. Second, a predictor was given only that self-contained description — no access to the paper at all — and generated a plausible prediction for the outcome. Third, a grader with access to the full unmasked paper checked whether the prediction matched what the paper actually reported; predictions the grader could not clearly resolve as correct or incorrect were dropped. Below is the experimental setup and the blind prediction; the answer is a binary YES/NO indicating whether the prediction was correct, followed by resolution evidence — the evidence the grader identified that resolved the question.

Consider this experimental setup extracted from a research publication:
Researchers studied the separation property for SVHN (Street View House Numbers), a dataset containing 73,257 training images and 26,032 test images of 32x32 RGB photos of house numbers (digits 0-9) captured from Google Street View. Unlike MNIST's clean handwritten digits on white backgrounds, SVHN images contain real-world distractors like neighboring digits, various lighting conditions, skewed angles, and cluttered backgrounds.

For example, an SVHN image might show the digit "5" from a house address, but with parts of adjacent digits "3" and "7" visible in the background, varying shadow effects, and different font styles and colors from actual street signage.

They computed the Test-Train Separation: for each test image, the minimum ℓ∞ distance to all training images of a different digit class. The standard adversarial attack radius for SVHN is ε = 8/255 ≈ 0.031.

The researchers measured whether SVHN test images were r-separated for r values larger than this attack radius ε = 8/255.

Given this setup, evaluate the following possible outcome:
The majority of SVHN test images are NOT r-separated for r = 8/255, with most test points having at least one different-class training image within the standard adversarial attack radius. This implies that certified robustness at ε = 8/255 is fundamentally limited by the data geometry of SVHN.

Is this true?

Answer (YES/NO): NO